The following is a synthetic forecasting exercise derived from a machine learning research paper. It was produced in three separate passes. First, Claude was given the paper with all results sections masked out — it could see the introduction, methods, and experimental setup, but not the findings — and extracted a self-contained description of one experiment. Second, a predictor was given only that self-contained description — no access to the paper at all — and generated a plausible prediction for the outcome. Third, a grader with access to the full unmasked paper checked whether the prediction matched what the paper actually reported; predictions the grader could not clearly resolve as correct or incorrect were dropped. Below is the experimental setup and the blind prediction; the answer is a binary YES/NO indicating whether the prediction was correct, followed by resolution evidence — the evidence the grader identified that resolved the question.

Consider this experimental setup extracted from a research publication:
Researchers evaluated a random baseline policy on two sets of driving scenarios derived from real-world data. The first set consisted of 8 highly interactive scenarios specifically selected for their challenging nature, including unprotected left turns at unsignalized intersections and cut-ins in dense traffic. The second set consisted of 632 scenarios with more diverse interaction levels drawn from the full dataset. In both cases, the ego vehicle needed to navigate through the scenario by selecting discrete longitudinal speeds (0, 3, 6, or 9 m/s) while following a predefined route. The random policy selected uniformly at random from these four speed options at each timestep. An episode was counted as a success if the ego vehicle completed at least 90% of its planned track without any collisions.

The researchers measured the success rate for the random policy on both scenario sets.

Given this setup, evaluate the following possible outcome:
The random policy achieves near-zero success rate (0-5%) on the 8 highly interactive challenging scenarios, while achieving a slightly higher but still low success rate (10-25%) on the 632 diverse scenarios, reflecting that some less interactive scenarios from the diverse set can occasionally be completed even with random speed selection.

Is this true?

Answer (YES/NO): NO